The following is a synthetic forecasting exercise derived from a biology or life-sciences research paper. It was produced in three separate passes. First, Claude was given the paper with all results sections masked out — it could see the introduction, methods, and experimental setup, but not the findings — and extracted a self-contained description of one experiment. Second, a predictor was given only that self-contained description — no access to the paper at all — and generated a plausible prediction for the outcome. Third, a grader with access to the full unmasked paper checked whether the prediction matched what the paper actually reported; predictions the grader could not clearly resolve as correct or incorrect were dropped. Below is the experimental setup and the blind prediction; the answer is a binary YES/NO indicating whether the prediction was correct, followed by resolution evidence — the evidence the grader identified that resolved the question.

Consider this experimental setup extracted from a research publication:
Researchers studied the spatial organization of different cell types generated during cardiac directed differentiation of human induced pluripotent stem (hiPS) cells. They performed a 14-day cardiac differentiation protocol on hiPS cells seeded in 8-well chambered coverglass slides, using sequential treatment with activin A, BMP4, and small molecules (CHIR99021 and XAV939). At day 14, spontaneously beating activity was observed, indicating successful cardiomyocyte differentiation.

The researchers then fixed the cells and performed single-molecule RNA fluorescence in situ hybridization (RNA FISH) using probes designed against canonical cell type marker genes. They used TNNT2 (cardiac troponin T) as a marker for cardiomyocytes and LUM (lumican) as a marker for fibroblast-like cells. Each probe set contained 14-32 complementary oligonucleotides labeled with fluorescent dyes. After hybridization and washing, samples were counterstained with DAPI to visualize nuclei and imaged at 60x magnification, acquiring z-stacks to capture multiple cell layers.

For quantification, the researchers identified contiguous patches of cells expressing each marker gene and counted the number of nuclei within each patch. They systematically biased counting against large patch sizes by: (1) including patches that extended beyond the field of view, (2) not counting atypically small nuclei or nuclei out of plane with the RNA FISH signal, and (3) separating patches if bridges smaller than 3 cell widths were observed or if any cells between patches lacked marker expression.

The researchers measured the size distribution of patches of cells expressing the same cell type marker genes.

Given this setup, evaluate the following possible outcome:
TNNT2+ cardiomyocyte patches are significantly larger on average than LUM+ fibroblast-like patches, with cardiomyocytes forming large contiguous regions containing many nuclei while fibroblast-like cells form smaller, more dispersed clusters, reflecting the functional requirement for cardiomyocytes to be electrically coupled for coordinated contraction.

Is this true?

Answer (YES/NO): NO